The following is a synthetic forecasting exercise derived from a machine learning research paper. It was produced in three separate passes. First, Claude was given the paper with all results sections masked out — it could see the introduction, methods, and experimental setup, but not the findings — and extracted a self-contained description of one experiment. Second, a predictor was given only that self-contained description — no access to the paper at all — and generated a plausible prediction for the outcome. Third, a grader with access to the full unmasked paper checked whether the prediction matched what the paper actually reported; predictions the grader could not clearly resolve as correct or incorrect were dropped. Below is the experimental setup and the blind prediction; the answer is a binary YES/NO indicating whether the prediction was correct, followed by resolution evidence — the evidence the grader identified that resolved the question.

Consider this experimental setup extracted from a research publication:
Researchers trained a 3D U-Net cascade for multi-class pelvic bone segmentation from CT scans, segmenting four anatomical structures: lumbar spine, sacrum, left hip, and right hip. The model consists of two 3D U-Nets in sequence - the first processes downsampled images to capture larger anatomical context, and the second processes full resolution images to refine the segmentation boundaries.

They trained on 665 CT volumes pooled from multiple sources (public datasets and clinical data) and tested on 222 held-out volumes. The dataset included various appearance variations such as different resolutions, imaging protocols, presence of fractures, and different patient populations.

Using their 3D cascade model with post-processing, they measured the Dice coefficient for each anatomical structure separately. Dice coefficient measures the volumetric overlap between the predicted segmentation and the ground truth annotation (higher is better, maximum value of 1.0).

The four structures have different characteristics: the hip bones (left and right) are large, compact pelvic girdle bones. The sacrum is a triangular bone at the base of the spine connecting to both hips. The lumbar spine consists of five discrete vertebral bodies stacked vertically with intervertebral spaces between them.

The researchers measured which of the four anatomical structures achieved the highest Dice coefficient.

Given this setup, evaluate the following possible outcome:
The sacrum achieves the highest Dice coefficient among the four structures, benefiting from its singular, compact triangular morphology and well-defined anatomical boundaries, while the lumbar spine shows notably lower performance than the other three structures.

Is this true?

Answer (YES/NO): NO